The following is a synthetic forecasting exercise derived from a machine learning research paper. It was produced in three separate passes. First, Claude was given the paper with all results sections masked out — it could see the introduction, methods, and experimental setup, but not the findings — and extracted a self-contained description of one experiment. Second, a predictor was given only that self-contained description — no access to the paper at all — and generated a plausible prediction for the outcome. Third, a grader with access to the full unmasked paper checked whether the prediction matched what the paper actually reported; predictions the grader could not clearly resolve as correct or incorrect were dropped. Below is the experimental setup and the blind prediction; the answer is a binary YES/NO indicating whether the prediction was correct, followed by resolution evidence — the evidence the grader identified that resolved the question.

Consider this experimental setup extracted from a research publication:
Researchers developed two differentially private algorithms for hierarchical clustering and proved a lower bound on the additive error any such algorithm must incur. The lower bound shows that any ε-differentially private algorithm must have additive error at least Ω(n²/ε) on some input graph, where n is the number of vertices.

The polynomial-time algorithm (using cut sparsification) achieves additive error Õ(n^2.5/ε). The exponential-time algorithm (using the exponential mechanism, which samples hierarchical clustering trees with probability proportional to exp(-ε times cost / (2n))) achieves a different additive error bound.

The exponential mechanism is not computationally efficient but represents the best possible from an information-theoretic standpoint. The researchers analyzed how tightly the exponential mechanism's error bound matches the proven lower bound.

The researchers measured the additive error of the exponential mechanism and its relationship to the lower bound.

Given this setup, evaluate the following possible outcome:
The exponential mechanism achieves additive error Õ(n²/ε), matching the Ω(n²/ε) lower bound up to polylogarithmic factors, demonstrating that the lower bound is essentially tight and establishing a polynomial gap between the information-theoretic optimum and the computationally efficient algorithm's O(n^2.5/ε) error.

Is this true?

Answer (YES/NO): YES